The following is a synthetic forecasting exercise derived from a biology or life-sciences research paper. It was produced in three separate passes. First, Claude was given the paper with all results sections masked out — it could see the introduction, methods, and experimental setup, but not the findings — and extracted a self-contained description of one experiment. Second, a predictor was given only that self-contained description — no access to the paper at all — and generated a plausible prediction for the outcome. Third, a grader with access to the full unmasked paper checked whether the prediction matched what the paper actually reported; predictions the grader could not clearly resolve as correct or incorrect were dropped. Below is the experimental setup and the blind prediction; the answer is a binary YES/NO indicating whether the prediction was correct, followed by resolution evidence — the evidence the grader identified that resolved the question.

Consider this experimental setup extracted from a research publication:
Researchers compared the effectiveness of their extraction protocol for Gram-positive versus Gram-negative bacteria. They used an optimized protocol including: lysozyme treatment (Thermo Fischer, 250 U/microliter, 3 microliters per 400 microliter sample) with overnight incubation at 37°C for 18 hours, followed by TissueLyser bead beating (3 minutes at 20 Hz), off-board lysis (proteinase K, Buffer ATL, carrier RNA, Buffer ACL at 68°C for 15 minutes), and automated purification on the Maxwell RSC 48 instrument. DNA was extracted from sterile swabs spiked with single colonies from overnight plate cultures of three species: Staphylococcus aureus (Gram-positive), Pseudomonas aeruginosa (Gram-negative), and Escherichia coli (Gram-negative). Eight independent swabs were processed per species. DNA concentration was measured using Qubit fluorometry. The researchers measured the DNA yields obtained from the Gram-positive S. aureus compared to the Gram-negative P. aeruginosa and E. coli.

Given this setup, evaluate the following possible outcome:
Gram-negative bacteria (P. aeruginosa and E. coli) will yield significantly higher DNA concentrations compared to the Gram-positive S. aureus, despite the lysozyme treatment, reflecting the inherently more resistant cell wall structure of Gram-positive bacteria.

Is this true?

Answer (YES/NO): NO